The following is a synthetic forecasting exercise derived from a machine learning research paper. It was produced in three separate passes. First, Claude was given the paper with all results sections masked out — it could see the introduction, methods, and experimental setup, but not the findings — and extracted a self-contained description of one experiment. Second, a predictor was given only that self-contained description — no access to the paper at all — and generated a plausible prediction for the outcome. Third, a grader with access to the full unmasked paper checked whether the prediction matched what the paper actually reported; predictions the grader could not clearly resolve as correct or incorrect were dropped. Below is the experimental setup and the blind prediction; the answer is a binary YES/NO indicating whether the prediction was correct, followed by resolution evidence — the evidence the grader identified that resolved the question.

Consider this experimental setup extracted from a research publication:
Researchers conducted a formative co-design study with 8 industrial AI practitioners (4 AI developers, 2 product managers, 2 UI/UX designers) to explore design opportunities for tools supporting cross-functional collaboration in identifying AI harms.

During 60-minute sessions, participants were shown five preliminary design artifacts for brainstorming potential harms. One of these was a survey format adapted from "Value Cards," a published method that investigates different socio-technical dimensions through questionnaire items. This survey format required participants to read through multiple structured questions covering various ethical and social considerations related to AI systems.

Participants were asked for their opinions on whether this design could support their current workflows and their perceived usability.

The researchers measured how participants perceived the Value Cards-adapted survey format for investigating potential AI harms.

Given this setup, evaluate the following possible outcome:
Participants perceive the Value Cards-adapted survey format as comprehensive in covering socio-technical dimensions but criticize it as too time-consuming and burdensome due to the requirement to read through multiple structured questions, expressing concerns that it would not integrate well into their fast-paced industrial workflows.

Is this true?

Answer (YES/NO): NO